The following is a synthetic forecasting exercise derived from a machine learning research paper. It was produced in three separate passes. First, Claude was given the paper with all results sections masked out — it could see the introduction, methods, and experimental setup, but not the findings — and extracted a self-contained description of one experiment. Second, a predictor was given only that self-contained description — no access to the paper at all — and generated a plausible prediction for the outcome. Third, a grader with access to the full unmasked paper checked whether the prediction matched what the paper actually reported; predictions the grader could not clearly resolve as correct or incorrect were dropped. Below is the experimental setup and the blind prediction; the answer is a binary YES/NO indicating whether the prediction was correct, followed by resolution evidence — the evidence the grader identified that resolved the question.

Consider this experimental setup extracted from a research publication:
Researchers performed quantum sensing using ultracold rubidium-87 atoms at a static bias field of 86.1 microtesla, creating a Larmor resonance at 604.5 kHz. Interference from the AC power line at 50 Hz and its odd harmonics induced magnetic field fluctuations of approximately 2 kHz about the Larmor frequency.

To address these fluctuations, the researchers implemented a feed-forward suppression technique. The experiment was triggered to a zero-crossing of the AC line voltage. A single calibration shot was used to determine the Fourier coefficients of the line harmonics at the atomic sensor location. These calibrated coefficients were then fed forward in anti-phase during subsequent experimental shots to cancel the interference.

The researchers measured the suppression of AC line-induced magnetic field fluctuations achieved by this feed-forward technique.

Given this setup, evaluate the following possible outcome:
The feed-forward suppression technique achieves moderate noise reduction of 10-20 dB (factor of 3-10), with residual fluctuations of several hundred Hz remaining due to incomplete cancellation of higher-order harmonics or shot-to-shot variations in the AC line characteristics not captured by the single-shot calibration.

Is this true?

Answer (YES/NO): NO